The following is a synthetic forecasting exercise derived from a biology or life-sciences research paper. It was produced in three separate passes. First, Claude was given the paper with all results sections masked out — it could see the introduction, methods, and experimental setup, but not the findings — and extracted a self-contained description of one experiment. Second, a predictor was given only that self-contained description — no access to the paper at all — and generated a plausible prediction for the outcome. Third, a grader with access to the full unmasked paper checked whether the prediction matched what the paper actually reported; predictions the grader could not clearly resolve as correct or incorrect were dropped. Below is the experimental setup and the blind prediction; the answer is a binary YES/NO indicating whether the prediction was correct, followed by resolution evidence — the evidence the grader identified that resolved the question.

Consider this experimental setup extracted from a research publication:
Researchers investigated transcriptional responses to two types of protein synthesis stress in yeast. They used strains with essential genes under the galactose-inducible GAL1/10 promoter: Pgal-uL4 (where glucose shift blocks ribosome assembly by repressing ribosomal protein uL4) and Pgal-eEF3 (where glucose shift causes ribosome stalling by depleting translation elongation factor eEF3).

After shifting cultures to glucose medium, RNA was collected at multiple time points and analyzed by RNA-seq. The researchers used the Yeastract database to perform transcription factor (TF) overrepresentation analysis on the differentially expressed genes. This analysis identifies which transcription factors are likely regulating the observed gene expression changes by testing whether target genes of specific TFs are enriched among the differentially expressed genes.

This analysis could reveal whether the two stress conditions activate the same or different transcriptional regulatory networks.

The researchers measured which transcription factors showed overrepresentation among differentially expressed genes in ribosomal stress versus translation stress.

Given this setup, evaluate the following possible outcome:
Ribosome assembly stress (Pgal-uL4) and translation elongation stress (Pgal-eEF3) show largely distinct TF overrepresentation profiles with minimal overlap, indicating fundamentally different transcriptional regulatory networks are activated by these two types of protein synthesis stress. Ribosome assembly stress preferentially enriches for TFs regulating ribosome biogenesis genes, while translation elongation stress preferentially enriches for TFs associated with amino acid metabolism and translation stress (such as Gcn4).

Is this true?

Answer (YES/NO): NO